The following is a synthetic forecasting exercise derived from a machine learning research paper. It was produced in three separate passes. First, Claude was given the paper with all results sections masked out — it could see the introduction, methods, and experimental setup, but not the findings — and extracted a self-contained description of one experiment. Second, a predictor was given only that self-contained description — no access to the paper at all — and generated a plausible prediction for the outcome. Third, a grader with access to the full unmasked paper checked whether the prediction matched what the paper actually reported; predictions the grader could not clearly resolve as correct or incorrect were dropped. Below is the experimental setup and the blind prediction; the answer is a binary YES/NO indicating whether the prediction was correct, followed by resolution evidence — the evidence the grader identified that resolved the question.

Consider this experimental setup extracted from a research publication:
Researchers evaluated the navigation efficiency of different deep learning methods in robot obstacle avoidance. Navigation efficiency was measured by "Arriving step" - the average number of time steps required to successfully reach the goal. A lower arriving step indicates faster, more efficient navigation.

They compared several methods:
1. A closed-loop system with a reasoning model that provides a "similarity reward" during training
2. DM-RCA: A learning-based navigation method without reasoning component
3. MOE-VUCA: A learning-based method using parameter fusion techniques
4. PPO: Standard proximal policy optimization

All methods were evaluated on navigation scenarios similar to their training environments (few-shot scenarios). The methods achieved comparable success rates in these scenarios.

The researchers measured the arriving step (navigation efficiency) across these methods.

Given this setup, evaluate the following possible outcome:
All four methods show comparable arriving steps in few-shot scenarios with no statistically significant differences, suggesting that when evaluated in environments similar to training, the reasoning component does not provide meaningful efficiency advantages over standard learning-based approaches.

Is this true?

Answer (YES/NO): NO